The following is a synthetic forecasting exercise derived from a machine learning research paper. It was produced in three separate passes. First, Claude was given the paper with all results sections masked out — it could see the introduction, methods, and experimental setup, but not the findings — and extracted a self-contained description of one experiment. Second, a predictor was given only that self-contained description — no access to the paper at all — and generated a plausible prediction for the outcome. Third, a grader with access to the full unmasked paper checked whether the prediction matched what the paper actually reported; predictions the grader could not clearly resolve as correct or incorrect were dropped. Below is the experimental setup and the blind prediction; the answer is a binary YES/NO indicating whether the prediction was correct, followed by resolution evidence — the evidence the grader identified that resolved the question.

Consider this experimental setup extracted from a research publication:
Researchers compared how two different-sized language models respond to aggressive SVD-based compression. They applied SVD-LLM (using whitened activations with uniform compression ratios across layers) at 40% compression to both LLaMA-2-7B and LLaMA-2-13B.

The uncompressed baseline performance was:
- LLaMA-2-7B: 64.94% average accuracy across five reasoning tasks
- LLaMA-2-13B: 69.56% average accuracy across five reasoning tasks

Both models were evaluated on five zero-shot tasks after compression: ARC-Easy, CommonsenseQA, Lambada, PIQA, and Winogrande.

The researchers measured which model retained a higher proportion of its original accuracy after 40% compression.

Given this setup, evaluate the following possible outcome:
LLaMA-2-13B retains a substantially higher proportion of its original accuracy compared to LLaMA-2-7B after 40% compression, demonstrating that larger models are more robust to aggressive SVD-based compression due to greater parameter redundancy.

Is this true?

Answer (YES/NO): NO